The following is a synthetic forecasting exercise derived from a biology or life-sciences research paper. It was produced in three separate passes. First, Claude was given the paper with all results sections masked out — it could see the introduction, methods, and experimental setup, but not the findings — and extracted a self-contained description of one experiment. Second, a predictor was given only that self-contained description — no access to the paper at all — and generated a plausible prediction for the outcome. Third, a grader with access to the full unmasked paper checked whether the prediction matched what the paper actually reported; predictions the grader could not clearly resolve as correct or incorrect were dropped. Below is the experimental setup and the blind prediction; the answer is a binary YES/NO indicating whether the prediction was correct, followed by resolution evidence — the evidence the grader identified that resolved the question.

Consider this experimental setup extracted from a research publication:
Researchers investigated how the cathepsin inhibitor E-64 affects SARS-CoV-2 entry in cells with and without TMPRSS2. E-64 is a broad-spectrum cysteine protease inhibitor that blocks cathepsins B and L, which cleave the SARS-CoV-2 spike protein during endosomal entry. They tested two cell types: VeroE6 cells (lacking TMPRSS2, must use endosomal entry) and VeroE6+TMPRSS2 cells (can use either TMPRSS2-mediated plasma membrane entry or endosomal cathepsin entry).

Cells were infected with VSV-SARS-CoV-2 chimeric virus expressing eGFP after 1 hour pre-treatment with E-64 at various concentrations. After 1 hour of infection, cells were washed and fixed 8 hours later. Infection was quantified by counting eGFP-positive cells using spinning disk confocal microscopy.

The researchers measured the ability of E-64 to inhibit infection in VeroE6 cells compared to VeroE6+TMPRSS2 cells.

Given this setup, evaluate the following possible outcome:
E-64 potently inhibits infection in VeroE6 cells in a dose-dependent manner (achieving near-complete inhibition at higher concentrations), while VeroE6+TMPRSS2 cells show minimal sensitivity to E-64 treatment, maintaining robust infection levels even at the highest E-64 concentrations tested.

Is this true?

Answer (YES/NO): NO